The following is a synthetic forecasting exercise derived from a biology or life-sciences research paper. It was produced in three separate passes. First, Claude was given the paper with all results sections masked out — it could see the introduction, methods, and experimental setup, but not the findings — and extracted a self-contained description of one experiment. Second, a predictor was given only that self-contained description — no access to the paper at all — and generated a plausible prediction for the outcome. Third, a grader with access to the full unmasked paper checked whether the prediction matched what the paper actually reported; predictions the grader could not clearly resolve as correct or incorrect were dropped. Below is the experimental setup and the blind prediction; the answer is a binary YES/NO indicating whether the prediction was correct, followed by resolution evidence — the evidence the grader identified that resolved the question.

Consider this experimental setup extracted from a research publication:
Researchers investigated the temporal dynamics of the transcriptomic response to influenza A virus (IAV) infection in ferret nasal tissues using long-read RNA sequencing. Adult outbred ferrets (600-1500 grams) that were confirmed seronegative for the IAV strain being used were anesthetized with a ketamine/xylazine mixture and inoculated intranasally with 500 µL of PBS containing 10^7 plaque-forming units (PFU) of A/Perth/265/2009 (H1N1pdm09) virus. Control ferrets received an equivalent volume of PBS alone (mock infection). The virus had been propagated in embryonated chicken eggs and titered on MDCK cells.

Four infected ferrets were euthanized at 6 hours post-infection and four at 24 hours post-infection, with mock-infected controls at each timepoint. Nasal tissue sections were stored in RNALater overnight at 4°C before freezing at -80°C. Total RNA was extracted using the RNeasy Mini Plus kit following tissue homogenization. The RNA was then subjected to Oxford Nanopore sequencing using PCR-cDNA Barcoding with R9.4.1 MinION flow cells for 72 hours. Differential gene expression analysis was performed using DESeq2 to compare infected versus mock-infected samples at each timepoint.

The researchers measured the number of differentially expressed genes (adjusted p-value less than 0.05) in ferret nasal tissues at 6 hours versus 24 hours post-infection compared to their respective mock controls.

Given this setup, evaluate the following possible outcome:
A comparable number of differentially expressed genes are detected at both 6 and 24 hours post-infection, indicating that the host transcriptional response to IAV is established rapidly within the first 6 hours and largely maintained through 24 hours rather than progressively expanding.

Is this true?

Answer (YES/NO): NO